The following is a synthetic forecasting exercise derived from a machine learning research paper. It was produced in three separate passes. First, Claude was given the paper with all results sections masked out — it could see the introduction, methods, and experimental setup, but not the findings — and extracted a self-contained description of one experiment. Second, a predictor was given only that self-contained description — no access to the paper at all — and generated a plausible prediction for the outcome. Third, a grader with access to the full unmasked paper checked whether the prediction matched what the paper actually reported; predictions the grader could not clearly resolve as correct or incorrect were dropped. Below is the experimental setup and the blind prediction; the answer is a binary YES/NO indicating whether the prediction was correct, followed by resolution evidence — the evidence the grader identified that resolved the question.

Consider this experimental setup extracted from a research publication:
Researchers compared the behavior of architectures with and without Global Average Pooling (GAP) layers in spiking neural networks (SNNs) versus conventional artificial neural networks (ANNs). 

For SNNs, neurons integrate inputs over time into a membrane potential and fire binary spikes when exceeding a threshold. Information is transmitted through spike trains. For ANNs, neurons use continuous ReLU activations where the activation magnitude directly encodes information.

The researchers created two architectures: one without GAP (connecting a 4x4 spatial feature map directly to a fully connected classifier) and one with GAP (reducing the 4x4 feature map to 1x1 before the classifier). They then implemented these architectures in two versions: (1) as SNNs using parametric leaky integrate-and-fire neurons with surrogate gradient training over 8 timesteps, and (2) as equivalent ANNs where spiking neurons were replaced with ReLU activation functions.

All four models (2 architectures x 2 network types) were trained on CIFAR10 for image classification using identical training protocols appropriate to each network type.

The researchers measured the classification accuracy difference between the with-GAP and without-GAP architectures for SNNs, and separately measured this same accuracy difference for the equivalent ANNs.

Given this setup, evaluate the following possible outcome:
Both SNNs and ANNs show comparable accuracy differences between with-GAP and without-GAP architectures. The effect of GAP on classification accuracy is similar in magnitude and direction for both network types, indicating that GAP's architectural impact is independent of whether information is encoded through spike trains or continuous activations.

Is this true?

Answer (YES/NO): NO